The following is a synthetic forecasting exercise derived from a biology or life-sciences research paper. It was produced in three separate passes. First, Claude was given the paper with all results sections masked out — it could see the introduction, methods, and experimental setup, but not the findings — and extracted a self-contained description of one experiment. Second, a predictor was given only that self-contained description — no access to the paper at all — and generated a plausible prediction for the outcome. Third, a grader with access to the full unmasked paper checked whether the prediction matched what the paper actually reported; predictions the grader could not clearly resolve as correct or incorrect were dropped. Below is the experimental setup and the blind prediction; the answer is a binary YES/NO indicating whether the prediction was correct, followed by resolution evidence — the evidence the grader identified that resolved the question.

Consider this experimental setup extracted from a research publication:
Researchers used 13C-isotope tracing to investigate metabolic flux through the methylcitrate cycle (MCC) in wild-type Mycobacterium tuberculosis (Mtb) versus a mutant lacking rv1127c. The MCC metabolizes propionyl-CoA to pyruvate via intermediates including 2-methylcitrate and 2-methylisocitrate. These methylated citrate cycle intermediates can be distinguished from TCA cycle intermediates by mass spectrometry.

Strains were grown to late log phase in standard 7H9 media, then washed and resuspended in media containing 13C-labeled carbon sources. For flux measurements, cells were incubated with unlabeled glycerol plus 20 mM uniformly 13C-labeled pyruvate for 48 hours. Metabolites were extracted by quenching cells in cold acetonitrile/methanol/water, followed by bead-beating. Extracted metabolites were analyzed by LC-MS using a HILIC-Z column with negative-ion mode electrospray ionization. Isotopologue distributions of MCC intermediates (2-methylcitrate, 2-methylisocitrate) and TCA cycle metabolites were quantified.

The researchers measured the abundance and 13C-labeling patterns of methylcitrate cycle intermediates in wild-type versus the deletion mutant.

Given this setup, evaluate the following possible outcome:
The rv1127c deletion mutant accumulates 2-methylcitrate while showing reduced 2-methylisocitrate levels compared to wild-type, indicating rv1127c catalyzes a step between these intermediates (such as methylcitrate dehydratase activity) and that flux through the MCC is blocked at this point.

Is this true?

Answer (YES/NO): NO